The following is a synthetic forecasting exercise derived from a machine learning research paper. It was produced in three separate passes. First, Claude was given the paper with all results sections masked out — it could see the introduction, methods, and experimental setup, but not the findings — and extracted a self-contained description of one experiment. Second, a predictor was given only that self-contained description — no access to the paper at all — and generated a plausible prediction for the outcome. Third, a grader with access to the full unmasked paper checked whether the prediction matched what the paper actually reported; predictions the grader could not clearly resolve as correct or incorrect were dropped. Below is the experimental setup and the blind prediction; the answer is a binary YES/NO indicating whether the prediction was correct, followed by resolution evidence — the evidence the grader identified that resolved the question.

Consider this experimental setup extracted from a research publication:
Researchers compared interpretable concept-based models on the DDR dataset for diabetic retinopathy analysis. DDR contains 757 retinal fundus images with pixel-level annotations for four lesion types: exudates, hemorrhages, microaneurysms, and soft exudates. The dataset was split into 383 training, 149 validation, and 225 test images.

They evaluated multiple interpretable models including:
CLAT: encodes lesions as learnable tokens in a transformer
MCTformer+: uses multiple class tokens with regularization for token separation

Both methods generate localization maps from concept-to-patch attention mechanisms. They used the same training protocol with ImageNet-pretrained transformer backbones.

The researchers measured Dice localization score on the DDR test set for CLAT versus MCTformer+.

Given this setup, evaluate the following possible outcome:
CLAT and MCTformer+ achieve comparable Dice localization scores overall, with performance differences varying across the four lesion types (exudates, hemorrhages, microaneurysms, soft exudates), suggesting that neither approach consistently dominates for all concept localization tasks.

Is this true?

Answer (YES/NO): NO